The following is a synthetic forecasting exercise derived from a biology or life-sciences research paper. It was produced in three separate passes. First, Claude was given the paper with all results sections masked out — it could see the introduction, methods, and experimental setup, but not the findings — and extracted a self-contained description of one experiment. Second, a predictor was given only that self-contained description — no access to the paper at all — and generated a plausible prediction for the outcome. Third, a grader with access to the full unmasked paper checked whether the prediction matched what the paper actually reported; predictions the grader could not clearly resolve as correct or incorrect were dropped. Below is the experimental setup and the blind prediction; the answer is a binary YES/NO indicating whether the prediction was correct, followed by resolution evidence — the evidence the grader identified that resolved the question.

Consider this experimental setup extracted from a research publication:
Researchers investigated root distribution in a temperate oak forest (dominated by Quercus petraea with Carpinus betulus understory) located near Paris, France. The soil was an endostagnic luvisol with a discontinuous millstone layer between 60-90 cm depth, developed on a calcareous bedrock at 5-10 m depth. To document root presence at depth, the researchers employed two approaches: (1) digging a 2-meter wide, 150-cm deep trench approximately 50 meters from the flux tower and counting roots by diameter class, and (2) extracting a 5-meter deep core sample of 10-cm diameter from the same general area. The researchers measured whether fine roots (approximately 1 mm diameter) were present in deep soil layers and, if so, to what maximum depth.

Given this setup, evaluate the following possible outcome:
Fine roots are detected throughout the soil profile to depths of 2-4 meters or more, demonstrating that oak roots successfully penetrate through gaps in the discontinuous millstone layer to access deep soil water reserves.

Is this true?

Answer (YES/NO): YES